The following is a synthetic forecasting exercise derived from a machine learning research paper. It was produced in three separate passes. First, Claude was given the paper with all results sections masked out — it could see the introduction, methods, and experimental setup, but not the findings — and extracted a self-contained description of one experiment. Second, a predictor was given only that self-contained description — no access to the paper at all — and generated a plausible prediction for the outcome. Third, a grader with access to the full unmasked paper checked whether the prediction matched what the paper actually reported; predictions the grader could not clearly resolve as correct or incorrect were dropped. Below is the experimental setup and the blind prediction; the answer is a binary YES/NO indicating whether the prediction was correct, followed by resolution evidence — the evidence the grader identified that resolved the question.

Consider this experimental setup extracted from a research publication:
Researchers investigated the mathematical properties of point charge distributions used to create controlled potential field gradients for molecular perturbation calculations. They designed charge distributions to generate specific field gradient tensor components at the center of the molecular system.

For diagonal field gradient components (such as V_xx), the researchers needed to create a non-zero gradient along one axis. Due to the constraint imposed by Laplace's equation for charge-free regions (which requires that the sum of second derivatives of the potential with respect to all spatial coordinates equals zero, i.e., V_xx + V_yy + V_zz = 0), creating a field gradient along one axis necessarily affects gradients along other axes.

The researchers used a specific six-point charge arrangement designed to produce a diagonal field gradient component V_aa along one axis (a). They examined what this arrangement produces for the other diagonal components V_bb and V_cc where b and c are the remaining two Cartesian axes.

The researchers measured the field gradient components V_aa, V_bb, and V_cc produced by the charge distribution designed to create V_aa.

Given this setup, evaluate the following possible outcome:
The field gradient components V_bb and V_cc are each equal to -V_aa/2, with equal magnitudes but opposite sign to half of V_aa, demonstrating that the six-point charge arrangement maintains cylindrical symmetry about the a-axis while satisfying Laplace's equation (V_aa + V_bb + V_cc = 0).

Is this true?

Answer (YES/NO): NO